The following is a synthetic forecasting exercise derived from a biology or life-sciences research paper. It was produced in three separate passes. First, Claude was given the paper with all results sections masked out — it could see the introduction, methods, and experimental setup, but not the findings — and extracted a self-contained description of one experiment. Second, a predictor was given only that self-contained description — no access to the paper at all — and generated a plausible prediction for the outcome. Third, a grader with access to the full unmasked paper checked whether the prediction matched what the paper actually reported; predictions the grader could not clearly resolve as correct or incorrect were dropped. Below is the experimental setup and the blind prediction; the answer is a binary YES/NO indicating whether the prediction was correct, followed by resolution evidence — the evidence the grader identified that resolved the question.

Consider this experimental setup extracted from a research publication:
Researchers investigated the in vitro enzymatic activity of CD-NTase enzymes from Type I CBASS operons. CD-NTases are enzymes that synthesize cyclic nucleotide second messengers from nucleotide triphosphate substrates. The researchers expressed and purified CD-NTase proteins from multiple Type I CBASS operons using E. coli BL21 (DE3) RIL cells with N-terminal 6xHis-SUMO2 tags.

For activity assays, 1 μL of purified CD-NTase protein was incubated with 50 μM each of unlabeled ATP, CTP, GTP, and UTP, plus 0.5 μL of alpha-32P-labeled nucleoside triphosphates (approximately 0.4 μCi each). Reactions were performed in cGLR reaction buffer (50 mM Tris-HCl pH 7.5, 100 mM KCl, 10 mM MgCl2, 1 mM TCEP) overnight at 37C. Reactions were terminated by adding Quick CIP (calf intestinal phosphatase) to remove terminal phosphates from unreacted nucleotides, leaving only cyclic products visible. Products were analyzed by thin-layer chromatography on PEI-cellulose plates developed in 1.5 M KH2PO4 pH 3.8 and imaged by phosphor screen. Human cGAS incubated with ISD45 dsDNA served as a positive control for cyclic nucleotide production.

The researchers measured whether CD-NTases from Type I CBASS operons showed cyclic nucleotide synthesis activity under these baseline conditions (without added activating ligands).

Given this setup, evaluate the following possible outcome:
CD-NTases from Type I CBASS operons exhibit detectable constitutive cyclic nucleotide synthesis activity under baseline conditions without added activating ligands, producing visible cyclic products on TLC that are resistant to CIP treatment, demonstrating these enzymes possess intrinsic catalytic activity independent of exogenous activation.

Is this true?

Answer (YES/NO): YES